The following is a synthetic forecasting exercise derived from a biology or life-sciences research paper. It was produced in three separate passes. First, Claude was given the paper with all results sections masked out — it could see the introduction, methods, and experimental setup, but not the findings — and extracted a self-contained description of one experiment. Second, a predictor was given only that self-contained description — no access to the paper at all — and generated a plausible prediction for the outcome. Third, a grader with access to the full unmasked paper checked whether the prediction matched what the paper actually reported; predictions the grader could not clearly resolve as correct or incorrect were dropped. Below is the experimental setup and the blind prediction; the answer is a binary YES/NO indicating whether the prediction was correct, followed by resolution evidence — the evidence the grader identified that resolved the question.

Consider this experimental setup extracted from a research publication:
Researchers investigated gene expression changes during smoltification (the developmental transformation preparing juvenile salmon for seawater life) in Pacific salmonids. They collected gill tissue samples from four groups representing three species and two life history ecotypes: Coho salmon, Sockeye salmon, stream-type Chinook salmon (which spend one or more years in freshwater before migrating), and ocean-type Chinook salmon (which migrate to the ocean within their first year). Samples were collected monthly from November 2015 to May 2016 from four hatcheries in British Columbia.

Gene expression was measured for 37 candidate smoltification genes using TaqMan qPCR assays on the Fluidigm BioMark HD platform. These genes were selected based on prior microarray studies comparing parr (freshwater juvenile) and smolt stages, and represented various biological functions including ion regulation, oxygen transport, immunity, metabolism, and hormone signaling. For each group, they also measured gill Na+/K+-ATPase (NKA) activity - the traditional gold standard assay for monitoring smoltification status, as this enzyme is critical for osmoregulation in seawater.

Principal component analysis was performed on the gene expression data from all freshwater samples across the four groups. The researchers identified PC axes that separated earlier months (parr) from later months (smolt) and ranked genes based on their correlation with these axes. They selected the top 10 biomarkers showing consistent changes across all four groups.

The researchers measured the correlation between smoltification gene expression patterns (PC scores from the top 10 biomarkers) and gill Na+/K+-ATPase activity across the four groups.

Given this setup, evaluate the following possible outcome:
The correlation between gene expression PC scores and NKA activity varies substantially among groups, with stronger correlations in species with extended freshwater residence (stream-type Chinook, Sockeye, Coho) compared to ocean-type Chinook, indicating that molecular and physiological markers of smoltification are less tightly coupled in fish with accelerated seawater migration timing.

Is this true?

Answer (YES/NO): NO